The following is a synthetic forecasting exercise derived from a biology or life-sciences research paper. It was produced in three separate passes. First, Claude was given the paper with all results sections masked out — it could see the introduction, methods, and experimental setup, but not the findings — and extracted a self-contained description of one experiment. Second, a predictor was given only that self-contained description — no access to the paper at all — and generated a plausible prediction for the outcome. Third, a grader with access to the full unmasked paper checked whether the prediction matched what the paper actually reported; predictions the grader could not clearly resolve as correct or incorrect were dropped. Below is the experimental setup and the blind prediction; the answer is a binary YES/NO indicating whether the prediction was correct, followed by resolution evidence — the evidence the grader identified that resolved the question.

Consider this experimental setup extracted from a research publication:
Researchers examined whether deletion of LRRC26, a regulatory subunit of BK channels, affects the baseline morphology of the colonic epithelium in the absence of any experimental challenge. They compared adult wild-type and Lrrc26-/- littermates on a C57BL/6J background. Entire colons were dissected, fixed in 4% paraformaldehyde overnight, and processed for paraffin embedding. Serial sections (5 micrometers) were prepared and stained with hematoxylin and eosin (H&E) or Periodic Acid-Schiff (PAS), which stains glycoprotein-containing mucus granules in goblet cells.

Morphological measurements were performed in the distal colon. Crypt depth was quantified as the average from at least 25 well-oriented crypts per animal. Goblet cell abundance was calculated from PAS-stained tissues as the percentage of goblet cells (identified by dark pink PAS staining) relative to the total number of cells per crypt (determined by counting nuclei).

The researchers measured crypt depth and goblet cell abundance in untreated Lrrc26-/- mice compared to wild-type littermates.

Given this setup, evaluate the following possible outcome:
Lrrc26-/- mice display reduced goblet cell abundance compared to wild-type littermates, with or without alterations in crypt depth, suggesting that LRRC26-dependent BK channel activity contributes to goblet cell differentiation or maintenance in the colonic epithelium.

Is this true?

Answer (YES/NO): NO